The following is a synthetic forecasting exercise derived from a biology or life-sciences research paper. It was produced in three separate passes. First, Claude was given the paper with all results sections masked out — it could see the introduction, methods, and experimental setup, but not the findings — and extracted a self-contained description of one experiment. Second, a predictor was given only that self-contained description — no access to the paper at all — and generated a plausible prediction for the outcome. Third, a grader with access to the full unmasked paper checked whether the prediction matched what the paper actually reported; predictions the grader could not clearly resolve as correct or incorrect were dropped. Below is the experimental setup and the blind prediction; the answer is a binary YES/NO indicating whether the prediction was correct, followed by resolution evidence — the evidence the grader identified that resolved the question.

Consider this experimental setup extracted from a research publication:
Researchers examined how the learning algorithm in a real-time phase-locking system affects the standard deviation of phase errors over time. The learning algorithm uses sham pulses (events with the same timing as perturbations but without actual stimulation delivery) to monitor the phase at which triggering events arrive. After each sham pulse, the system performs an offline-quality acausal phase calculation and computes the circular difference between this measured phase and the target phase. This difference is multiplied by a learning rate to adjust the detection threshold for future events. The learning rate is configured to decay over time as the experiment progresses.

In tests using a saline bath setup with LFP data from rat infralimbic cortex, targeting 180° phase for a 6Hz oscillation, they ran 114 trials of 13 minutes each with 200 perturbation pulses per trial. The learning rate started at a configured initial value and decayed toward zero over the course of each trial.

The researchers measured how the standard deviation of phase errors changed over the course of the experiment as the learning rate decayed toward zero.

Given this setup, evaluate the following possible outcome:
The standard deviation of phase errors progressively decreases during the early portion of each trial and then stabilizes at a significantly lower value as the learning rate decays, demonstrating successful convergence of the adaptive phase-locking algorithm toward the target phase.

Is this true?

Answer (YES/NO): NO